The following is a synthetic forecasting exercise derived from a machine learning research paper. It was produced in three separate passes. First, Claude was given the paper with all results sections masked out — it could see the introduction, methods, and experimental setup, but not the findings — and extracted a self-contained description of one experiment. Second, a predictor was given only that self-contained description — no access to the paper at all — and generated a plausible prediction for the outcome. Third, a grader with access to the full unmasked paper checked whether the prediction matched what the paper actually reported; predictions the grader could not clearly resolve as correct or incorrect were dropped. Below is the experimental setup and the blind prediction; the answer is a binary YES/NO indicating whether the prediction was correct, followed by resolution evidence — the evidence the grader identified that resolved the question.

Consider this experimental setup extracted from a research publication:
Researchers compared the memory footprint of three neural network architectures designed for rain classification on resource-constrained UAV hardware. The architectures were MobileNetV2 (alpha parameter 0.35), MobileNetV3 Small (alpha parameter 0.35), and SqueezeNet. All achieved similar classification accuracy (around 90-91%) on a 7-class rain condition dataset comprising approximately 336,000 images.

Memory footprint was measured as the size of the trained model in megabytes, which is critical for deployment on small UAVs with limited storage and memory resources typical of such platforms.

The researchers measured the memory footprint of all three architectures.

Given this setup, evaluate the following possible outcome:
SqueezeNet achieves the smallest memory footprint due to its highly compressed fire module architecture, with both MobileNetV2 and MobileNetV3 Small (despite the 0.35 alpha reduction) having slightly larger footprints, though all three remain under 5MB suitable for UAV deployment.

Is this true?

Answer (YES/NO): NO